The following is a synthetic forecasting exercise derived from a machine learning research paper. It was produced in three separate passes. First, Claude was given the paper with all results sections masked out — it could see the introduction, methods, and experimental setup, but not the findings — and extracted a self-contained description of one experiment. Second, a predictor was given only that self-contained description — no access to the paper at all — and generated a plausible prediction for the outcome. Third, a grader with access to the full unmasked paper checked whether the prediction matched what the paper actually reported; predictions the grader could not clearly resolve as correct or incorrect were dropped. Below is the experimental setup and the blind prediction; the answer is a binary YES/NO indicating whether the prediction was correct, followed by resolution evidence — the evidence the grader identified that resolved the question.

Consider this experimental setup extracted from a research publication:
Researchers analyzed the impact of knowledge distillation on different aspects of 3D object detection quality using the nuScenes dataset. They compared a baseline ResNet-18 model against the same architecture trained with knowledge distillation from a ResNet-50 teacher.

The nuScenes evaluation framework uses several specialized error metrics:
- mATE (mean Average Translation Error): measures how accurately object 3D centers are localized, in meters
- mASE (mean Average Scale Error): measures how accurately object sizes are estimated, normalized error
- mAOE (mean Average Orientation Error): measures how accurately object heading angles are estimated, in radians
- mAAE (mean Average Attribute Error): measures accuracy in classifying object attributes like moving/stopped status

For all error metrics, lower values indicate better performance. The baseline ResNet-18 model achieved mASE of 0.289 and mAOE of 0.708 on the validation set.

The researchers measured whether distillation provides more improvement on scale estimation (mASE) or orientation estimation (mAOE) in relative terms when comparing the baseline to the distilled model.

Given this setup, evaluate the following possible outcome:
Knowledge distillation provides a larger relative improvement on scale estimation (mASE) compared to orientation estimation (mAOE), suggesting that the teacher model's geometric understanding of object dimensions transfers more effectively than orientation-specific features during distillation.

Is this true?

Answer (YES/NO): NO